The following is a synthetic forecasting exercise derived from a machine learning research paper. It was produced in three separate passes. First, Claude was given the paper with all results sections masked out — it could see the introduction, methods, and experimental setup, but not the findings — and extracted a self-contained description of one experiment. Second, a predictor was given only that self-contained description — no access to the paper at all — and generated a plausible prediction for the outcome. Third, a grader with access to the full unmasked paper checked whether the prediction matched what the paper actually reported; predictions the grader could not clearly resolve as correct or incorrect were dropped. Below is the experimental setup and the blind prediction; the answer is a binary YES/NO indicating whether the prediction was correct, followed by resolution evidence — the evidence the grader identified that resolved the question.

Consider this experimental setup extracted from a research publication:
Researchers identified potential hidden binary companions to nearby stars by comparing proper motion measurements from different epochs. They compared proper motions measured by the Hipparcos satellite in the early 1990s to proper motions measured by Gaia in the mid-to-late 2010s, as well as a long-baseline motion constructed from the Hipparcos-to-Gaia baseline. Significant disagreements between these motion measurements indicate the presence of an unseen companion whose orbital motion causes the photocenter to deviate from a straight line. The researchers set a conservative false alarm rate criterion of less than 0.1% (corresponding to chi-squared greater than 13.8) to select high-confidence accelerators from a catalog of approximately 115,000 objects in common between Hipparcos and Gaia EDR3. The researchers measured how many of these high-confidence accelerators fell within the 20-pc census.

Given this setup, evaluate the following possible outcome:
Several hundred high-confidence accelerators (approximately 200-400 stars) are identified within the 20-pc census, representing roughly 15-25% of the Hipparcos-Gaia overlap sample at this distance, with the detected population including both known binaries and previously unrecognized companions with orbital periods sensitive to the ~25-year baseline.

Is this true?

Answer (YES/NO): NO